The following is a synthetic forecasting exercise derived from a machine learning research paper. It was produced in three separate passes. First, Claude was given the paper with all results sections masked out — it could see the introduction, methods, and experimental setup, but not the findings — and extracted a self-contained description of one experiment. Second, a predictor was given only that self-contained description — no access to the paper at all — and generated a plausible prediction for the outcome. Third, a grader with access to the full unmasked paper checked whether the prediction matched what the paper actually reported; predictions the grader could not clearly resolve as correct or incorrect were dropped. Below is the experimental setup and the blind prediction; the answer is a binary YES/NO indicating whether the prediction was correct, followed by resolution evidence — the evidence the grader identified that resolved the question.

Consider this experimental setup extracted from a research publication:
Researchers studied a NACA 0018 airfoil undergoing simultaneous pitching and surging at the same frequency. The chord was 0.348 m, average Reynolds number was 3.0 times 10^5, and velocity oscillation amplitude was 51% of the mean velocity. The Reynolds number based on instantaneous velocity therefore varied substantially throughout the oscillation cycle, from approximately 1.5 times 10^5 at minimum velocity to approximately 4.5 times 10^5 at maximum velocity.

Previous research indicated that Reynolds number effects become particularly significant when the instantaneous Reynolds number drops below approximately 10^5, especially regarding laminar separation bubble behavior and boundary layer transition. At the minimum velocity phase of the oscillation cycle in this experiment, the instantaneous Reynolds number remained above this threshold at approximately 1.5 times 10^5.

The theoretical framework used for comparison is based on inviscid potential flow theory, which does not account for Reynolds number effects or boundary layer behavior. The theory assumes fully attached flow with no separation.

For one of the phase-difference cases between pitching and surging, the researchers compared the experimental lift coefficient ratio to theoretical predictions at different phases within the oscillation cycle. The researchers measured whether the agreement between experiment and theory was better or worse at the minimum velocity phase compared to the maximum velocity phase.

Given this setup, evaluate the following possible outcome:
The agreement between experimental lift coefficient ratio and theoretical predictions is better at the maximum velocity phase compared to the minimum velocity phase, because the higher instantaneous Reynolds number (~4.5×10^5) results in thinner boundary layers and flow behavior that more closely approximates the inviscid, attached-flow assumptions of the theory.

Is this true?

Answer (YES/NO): YES